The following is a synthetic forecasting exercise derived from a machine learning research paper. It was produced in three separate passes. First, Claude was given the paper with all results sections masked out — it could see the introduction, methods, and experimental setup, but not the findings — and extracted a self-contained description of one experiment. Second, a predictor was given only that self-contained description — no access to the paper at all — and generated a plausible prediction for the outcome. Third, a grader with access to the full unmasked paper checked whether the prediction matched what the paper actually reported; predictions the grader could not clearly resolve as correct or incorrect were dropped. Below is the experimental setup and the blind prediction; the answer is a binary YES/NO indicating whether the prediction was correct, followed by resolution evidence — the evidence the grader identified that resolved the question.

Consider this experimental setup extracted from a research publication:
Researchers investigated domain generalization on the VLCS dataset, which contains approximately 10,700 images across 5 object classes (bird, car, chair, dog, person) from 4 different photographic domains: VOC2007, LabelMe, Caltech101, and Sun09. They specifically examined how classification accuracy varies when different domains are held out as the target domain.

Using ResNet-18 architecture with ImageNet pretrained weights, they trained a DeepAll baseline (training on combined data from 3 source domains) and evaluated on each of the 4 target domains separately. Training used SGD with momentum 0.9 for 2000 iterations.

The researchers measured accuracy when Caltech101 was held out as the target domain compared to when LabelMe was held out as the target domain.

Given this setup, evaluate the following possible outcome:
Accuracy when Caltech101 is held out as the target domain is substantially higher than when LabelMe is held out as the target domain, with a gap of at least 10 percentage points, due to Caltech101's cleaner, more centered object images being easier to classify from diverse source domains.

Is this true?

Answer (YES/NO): YES